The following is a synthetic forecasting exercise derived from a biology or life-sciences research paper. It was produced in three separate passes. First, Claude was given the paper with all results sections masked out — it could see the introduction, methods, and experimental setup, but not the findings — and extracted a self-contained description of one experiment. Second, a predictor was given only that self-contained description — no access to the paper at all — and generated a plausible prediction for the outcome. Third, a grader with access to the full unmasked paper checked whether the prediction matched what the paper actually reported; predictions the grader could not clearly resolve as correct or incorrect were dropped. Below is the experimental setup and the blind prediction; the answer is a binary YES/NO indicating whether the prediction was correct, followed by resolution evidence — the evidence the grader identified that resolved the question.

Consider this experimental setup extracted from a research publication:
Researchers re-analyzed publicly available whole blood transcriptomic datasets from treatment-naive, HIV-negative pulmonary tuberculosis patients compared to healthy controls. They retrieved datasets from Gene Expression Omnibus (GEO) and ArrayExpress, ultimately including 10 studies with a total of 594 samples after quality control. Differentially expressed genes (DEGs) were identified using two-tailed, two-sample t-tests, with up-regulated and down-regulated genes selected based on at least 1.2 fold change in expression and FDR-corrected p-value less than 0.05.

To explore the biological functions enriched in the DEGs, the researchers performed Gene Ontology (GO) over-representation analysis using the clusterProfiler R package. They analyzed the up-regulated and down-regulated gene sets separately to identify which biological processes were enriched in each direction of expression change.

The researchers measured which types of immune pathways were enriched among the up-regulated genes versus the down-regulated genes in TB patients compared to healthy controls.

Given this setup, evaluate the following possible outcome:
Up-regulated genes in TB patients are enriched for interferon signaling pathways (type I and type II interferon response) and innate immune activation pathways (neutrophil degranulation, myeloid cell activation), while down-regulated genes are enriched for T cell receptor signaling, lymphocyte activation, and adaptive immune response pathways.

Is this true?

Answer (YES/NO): NO